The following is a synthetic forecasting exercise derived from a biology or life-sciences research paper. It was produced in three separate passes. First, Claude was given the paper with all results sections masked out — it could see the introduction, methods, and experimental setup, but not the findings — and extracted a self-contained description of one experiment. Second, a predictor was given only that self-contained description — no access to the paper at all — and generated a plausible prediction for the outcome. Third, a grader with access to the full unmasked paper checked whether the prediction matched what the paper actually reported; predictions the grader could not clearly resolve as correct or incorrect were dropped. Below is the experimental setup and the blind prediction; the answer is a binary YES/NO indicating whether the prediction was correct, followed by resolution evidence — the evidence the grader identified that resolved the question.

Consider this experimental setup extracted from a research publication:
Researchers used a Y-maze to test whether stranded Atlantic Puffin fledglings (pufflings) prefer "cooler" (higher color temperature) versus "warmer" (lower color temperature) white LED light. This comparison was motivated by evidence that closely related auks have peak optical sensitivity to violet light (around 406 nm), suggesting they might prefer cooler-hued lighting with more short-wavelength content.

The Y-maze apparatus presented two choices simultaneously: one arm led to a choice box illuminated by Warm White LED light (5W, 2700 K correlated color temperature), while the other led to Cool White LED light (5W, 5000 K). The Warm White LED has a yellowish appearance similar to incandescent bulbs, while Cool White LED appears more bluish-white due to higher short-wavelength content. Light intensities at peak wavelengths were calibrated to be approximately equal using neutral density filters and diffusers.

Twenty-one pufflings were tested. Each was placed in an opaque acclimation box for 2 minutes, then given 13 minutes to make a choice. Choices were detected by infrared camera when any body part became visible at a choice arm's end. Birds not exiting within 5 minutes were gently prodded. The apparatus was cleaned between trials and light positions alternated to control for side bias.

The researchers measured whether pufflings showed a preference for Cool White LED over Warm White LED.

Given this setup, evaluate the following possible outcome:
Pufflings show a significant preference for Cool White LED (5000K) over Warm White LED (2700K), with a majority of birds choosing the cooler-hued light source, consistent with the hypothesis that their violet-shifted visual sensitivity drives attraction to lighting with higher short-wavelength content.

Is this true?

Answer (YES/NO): NO